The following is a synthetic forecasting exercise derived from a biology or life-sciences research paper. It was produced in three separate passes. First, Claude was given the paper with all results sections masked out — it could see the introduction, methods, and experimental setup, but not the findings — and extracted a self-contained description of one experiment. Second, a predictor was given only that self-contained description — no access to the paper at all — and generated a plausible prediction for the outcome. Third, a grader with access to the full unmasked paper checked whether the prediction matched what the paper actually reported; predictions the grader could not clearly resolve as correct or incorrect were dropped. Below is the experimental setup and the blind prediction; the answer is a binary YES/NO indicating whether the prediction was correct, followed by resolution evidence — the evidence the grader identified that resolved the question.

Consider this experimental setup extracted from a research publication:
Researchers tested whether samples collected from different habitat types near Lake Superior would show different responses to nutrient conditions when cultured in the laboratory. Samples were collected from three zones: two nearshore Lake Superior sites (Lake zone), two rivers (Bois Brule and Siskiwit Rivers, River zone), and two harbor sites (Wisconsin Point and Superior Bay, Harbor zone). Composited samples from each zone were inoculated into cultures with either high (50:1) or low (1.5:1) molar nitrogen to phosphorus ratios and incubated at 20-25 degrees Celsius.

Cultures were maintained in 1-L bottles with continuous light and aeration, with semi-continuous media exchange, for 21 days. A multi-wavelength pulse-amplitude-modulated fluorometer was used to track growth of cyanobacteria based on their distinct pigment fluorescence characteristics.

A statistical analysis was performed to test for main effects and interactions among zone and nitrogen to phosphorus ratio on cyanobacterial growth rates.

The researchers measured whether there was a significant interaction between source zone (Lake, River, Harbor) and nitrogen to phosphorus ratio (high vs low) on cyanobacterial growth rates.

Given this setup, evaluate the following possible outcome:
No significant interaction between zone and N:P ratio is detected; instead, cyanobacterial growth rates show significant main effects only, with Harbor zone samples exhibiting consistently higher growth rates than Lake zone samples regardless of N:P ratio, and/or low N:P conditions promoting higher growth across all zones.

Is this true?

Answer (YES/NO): NO